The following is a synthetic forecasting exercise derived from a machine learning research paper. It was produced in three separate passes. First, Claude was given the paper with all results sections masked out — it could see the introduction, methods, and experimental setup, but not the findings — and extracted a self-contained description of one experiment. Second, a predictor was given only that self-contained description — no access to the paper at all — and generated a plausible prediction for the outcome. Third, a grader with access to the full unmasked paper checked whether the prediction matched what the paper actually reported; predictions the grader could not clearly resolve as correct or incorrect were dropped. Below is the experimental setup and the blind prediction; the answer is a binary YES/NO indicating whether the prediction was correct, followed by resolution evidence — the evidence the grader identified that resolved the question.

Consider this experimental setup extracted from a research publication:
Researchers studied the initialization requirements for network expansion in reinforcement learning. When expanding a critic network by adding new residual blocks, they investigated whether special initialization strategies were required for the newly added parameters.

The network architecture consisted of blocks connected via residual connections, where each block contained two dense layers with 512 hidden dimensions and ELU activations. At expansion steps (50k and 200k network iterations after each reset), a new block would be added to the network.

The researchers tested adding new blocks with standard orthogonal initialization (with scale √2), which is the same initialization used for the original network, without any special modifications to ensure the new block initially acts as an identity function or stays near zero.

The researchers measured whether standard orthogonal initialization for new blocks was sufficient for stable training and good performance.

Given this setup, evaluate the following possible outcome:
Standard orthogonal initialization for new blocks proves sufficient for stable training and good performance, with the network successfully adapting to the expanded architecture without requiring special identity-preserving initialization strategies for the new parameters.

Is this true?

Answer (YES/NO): YES